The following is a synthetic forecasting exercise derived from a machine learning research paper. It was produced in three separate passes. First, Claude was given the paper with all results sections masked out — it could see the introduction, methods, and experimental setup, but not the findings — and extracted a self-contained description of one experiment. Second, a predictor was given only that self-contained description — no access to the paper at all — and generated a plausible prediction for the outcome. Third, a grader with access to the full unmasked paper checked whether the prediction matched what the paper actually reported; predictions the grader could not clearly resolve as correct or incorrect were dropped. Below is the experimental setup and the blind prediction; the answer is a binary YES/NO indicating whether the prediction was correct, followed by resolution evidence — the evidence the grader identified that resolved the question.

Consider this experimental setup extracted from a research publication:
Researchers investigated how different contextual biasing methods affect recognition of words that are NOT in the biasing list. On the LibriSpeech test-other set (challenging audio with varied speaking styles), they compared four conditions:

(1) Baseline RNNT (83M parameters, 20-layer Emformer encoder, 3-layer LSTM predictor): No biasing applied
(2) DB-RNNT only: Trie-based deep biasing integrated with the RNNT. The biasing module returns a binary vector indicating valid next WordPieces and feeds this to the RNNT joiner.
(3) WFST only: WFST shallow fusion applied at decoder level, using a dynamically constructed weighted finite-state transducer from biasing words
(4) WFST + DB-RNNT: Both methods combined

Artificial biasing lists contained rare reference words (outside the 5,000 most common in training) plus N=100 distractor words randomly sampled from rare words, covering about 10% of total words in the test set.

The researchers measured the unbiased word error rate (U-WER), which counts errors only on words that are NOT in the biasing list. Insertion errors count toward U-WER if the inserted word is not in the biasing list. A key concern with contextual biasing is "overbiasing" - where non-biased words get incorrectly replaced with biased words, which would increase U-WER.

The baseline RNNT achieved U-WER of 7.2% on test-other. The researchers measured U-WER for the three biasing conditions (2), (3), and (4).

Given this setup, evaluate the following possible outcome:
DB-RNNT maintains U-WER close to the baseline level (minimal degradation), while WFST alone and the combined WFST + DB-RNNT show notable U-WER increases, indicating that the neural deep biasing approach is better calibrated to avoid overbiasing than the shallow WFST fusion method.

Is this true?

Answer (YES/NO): NO